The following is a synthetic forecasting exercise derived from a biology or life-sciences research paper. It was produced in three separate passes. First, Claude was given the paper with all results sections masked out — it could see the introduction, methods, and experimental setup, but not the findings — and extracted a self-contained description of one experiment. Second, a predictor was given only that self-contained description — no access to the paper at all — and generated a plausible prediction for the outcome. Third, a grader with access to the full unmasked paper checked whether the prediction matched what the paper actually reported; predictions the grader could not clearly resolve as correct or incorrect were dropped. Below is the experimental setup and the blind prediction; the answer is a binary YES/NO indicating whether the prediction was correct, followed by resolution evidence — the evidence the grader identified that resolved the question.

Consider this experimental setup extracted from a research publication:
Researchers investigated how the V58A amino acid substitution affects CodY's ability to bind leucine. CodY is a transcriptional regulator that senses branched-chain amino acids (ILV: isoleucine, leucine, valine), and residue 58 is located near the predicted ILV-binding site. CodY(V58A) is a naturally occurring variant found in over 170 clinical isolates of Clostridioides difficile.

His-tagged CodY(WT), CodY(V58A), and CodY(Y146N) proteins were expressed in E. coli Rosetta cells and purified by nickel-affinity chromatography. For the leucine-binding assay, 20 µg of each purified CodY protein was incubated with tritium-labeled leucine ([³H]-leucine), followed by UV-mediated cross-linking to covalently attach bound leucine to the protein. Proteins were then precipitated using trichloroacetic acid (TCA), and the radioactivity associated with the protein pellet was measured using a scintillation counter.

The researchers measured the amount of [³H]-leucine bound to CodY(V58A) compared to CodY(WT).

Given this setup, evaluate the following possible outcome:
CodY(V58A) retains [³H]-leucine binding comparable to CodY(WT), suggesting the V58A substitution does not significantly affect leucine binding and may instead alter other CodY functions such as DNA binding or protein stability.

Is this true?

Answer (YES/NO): NO